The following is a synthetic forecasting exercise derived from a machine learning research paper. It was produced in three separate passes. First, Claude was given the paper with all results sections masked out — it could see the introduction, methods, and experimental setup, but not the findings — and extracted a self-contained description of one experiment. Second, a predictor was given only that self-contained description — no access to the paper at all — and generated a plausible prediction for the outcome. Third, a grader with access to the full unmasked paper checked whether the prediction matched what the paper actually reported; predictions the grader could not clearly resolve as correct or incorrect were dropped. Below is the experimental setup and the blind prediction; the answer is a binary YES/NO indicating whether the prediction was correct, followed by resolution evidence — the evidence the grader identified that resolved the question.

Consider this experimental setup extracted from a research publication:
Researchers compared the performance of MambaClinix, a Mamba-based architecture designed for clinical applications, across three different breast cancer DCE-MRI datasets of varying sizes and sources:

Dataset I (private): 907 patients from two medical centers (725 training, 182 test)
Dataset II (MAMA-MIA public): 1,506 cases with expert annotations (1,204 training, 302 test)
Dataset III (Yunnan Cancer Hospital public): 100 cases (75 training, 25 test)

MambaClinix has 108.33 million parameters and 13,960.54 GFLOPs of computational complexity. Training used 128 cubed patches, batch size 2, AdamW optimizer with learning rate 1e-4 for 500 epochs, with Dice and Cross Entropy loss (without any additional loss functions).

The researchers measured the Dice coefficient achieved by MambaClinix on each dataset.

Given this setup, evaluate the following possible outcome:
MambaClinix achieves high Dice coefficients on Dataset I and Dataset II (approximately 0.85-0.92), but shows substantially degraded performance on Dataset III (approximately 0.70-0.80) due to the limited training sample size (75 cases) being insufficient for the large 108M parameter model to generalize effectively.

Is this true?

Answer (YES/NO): NO